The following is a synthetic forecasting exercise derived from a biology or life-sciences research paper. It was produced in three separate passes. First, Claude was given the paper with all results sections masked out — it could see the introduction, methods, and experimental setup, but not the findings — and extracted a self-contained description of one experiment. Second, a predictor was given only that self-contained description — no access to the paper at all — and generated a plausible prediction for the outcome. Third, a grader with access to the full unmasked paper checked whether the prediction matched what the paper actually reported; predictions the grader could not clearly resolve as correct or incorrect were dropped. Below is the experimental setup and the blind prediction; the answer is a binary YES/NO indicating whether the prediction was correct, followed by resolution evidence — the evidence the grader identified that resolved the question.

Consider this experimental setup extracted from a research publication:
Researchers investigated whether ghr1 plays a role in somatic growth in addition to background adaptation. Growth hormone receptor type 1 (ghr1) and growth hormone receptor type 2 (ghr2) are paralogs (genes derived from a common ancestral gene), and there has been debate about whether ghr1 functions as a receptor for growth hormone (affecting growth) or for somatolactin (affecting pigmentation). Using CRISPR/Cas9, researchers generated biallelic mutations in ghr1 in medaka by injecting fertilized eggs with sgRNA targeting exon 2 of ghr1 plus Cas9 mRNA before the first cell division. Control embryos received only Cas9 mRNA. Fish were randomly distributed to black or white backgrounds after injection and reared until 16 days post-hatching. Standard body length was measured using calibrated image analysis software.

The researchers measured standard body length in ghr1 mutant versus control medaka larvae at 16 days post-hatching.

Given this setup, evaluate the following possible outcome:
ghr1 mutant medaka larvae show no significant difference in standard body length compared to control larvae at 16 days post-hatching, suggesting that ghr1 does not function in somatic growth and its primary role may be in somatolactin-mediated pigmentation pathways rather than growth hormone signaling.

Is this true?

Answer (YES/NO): NO